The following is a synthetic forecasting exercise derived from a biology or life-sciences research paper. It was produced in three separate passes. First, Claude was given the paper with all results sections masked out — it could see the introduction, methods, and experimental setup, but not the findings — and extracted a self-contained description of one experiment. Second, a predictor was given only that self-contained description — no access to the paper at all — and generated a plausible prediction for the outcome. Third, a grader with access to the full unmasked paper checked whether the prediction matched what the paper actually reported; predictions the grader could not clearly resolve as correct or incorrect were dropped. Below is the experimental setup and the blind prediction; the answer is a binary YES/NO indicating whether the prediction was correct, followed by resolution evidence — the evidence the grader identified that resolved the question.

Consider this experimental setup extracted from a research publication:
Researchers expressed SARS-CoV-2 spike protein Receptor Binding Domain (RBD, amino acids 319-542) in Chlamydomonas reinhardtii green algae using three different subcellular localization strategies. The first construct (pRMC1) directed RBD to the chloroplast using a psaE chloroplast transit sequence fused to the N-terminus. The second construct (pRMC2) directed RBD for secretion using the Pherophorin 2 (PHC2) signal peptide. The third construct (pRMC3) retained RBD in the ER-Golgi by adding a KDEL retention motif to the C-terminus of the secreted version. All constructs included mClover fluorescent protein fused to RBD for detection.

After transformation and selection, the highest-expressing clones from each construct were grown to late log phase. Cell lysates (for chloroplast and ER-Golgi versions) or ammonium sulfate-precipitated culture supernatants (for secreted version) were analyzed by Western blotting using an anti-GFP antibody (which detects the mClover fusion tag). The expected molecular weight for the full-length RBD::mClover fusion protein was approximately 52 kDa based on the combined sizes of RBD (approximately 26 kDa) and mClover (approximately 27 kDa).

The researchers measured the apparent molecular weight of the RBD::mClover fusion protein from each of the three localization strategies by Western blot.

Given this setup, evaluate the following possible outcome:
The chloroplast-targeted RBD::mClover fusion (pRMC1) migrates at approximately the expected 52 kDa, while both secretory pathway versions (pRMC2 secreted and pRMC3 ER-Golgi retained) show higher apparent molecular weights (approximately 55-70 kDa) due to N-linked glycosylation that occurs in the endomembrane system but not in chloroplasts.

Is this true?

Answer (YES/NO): NO